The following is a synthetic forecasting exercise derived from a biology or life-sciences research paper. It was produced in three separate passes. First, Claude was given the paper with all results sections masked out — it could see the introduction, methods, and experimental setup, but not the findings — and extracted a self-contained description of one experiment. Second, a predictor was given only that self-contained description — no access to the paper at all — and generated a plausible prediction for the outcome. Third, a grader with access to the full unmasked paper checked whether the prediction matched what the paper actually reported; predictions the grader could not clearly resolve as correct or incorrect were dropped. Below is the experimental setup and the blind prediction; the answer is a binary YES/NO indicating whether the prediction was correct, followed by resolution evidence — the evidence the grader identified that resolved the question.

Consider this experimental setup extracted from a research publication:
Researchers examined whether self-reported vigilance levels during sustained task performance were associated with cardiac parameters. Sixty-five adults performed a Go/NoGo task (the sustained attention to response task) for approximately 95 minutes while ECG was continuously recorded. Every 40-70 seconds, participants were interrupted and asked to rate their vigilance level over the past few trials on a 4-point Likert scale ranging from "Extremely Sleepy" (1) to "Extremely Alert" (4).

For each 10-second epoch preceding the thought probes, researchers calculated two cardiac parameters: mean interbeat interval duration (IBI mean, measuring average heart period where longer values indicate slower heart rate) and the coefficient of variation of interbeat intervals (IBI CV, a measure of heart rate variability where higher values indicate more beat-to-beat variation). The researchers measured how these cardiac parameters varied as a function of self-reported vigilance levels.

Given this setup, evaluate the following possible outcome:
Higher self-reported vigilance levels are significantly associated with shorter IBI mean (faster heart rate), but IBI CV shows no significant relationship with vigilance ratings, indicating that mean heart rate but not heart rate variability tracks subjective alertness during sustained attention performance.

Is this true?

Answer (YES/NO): YES